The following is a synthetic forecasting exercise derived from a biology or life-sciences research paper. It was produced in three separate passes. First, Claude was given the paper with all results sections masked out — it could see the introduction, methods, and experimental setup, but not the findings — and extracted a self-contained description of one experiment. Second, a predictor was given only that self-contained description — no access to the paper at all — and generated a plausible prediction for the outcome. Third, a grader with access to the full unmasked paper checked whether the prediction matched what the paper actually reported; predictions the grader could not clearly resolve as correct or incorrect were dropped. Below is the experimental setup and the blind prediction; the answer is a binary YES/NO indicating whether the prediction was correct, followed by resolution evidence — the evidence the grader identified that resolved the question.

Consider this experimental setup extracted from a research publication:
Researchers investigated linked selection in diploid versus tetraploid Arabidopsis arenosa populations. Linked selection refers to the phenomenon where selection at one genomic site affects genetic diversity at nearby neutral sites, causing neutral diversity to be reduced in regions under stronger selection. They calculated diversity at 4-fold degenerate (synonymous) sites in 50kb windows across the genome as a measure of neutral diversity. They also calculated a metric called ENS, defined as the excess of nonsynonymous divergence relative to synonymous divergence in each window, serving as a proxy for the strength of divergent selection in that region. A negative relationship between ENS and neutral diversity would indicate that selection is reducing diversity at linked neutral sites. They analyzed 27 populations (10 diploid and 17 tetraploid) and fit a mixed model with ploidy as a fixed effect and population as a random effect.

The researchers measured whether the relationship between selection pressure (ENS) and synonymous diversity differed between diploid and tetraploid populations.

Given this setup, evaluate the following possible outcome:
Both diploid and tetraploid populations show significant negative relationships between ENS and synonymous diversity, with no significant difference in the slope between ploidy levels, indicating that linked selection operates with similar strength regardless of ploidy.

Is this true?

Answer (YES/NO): NO